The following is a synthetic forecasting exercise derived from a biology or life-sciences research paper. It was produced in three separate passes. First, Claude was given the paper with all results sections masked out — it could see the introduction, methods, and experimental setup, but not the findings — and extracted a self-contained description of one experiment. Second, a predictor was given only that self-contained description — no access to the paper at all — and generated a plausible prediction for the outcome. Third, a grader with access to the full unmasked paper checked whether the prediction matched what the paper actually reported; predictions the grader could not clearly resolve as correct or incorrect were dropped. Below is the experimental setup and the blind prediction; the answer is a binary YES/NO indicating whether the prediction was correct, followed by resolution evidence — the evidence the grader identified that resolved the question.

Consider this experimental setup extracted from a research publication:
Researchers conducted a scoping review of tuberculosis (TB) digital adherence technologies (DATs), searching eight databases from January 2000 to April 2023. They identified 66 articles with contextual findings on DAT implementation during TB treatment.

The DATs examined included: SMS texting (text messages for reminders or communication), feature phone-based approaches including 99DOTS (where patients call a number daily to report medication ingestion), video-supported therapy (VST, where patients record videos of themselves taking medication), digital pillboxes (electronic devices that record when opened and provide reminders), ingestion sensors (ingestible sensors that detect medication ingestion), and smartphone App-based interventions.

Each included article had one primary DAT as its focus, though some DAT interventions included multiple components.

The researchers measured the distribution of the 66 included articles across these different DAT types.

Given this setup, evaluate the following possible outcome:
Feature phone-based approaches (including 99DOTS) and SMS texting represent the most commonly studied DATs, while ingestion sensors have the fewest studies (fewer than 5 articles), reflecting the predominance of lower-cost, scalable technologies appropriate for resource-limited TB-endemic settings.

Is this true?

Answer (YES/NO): NO